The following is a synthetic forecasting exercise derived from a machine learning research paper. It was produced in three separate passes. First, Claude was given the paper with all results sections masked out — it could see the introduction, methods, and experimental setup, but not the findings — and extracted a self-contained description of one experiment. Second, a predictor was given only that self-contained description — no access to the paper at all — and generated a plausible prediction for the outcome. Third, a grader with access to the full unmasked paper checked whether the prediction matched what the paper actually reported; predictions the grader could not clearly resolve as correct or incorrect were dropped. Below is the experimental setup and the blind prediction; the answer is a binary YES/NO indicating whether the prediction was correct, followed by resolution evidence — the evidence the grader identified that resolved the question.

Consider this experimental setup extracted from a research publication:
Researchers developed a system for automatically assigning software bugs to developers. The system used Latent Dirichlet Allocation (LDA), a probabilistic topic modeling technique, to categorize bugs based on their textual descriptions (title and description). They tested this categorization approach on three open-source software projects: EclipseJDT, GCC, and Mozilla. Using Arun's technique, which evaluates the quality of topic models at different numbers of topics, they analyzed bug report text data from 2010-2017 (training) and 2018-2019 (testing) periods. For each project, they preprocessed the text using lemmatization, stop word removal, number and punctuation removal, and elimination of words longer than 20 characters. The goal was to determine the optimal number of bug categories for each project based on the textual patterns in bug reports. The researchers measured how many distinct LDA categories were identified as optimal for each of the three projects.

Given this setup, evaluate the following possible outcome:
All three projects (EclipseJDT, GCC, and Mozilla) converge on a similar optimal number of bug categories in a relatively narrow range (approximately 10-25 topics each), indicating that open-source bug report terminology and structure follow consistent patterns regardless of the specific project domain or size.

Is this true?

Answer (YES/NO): NO